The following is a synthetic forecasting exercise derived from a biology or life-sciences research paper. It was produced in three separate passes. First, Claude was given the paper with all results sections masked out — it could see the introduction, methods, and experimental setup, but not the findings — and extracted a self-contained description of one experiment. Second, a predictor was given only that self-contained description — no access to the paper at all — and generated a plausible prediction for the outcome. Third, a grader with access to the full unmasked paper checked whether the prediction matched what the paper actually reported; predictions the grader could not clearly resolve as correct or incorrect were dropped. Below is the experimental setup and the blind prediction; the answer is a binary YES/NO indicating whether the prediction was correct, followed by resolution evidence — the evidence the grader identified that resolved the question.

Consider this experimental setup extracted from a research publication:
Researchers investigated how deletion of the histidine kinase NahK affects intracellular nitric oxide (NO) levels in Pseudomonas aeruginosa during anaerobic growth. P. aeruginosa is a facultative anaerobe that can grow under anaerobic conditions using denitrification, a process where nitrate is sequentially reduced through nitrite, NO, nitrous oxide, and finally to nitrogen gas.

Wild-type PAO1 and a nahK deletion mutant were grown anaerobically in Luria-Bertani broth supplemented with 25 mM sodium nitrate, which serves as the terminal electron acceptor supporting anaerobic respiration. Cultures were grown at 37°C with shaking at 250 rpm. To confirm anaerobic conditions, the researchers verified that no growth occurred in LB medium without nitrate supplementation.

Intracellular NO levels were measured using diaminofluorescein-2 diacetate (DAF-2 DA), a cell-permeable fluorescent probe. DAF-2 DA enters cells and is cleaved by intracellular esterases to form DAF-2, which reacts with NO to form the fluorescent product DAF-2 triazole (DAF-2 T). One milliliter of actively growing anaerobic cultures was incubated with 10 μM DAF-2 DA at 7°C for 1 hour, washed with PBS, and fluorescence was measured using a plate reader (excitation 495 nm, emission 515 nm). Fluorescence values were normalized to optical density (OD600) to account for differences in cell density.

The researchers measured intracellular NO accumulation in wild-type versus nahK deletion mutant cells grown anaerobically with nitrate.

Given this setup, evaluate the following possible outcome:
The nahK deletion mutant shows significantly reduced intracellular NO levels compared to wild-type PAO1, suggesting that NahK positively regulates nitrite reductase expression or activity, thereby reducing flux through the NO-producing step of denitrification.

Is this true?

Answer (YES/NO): NO